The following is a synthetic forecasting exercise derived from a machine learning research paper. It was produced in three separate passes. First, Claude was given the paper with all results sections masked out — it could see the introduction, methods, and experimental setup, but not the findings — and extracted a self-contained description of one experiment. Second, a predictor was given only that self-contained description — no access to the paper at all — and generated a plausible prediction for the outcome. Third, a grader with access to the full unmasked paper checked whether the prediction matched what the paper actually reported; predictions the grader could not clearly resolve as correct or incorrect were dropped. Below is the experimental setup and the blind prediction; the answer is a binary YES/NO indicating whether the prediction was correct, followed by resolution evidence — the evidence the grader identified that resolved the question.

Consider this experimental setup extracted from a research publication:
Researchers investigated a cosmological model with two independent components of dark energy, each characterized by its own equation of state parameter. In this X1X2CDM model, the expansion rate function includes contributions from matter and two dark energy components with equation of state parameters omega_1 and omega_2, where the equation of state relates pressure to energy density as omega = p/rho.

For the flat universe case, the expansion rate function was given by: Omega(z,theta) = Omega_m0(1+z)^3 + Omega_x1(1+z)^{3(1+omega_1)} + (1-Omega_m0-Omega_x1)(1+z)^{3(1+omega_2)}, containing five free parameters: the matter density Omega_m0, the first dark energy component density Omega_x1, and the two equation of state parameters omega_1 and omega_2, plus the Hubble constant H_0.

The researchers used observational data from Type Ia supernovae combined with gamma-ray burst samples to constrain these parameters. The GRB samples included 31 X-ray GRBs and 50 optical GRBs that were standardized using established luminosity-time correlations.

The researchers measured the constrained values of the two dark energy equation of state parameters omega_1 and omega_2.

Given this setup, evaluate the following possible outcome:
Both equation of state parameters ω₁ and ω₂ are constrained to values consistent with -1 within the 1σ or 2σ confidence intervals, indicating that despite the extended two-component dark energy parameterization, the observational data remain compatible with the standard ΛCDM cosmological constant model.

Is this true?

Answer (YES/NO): YES